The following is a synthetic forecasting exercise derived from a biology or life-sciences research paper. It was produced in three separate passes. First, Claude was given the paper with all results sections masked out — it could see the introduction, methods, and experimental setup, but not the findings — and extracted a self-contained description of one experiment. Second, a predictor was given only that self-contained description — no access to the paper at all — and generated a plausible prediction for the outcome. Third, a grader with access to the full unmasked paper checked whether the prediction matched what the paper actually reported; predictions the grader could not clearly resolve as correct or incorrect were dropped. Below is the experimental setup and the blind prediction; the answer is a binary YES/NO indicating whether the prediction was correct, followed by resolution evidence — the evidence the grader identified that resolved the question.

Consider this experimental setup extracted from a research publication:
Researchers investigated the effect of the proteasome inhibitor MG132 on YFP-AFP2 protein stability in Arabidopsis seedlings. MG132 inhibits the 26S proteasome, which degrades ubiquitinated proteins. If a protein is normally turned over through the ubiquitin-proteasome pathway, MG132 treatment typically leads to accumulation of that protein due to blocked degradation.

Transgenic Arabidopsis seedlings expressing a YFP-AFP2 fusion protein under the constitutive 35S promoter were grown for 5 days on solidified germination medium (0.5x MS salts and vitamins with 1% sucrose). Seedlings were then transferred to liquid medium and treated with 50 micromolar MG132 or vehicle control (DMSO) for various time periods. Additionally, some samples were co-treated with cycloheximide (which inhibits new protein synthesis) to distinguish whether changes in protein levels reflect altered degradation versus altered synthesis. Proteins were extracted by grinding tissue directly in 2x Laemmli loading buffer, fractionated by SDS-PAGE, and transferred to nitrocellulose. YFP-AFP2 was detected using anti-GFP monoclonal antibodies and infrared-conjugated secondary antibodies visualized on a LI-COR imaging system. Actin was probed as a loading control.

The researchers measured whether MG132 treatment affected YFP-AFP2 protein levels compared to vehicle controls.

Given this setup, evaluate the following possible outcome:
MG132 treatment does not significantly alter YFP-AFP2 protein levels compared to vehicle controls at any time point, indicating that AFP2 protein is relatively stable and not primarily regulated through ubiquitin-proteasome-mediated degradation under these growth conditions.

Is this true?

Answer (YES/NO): NO